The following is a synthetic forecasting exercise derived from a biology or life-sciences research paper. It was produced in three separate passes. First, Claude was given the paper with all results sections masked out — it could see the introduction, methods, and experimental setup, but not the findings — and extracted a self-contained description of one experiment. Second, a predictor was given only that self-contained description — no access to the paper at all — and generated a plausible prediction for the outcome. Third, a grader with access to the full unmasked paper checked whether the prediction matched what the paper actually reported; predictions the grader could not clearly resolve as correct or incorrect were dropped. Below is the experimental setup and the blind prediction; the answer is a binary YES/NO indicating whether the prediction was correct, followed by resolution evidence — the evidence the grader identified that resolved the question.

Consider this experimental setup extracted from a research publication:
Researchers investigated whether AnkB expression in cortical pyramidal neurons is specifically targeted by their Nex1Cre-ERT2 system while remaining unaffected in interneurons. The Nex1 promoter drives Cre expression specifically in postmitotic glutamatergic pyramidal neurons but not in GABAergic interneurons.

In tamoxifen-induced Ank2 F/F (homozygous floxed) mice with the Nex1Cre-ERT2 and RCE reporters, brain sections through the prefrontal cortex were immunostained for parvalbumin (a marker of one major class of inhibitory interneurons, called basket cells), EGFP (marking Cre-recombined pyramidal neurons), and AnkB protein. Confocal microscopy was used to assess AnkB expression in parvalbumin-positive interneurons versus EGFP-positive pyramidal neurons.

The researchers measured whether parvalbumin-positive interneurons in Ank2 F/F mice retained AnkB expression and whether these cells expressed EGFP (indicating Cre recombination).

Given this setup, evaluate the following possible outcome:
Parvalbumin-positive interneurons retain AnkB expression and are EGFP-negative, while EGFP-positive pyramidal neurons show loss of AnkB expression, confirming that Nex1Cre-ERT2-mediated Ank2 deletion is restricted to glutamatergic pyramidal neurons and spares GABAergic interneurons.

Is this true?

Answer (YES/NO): YES